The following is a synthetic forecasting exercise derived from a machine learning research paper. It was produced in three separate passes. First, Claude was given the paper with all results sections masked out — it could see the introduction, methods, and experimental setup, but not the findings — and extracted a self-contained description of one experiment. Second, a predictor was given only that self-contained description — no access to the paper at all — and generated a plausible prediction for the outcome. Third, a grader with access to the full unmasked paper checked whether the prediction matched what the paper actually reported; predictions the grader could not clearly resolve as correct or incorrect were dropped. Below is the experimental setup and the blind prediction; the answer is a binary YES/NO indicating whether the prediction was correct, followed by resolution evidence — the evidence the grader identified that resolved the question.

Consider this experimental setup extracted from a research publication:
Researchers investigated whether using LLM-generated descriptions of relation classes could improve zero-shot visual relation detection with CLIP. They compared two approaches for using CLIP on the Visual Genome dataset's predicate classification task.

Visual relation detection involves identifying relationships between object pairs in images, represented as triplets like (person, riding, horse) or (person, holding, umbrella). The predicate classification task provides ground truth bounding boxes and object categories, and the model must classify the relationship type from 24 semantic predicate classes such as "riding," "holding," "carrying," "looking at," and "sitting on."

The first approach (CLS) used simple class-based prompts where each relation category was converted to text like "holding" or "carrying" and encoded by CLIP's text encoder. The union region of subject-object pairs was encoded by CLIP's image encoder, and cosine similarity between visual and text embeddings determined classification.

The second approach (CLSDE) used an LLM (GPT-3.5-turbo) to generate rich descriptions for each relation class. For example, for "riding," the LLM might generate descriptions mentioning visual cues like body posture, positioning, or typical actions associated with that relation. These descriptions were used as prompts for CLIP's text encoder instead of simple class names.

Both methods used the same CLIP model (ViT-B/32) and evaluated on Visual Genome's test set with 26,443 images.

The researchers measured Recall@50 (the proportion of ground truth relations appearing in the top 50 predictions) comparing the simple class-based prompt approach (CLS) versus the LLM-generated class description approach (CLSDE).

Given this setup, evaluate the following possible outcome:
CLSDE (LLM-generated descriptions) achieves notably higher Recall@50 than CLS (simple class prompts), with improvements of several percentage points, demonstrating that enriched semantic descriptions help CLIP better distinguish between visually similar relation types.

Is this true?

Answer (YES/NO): NO